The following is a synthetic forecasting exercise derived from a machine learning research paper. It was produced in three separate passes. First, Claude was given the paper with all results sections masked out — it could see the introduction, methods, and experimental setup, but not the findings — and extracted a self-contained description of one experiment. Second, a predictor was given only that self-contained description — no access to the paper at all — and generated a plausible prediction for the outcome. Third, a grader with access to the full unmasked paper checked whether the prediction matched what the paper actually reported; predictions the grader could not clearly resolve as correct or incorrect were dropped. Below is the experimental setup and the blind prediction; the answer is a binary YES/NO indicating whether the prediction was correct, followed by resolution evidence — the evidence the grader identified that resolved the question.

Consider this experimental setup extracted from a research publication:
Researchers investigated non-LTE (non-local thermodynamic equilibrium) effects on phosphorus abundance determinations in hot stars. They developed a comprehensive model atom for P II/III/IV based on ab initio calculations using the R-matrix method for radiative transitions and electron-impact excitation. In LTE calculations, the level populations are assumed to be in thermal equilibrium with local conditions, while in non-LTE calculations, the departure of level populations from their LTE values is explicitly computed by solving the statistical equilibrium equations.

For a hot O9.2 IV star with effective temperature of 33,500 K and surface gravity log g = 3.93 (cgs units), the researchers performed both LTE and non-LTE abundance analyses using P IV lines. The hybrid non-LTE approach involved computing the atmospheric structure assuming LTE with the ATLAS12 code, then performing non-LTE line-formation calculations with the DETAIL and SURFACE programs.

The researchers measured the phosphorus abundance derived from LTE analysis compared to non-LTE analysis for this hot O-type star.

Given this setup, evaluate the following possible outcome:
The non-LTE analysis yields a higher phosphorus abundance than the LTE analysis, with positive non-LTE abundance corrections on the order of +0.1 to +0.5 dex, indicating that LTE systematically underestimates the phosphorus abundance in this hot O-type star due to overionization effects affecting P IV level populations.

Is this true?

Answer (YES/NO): NO